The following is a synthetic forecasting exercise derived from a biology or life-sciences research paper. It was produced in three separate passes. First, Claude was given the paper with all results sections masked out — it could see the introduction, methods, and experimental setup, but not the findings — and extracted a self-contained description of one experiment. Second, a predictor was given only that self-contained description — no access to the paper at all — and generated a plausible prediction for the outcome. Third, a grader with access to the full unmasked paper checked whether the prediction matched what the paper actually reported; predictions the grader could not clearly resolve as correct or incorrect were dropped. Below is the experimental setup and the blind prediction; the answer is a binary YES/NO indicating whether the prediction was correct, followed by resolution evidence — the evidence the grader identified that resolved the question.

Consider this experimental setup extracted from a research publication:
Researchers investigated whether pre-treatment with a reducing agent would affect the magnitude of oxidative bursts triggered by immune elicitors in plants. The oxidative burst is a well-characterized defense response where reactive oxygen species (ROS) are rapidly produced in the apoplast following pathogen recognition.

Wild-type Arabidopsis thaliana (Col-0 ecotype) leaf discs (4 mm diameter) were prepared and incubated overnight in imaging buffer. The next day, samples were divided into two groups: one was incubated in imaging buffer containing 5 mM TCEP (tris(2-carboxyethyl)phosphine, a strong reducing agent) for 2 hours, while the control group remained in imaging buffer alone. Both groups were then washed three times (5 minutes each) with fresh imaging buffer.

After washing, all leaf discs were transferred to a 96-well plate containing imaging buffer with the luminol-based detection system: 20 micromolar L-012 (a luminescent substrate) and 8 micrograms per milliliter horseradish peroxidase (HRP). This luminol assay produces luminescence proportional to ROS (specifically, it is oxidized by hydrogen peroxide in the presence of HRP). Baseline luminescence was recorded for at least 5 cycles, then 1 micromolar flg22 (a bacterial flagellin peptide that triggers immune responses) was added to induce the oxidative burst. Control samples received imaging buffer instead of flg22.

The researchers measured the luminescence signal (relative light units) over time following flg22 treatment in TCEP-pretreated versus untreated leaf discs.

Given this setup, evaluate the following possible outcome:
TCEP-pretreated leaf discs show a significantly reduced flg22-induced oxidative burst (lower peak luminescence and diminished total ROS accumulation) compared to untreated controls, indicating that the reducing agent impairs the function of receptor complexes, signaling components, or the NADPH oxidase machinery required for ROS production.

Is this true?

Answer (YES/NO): NO